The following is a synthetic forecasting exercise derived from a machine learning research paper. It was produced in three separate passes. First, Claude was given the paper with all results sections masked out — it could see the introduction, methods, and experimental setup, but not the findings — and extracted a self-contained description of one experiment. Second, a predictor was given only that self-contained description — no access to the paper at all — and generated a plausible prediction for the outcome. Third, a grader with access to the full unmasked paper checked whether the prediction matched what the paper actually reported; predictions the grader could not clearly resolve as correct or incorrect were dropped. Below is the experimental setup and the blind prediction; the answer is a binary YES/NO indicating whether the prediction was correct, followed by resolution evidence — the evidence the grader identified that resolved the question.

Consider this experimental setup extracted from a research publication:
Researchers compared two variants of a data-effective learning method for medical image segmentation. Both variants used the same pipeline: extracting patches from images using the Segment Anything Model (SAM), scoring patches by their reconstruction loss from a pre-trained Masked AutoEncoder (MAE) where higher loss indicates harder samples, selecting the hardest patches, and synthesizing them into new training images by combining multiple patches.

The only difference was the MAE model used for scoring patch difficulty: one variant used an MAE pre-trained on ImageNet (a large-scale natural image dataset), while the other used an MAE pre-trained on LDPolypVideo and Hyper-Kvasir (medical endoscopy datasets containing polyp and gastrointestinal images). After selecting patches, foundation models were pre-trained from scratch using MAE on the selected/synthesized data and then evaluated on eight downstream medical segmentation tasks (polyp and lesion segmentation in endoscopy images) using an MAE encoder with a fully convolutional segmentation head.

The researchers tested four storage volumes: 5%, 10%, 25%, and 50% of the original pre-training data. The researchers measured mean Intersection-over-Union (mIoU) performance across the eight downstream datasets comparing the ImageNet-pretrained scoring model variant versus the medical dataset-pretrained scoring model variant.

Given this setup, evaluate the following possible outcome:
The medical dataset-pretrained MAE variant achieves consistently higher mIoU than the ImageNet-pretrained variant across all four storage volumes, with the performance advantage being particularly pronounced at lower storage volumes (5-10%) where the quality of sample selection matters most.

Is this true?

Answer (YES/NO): NO